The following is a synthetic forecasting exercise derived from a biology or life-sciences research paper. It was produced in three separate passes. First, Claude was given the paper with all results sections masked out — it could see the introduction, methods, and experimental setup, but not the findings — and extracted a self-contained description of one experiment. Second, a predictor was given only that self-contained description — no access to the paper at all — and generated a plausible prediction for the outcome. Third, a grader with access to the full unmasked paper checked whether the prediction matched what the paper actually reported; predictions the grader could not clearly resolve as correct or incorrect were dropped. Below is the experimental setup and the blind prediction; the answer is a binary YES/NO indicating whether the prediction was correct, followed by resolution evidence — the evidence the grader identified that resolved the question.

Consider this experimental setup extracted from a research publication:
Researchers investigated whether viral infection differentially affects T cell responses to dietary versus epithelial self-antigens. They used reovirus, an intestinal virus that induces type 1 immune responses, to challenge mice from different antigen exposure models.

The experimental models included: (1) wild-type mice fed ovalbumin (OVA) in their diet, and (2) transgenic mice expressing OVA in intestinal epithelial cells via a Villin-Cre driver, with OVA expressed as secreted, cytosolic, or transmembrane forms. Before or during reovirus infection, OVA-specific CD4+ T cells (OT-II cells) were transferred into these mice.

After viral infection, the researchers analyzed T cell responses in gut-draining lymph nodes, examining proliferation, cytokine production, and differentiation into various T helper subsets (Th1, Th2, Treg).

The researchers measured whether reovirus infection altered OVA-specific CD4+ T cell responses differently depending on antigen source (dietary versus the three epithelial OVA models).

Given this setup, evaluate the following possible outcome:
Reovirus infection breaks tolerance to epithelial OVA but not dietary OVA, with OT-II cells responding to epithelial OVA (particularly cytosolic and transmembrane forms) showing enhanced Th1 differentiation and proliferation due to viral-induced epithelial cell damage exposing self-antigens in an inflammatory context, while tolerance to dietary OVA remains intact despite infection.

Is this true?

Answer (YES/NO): NO